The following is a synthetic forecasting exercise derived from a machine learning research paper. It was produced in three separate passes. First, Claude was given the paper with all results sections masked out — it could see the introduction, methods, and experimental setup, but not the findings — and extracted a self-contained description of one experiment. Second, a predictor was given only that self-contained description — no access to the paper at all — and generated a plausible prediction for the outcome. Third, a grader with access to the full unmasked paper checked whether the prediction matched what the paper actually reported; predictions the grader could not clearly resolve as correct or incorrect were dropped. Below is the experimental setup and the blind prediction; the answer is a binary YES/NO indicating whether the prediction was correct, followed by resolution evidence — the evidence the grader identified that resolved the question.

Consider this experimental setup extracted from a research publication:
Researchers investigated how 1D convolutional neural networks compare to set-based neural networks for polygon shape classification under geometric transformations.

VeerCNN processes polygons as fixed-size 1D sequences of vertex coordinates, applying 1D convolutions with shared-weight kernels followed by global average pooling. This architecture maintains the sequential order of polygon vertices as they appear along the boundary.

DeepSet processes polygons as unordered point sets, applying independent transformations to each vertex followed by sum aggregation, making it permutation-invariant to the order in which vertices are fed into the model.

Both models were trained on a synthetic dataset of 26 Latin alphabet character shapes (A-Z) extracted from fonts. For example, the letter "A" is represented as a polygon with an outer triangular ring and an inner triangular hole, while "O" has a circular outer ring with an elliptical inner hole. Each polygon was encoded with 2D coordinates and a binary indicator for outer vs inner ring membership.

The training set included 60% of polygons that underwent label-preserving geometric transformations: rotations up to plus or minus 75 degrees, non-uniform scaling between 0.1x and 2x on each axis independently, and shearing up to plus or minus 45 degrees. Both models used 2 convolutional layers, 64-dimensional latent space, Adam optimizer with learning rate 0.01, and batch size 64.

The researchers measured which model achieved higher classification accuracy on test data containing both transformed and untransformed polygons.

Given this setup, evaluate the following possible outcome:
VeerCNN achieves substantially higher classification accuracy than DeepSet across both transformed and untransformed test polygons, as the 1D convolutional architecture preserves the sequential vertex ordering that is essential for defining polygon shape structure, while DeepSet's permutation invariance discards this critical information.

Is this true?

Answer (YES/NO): NO